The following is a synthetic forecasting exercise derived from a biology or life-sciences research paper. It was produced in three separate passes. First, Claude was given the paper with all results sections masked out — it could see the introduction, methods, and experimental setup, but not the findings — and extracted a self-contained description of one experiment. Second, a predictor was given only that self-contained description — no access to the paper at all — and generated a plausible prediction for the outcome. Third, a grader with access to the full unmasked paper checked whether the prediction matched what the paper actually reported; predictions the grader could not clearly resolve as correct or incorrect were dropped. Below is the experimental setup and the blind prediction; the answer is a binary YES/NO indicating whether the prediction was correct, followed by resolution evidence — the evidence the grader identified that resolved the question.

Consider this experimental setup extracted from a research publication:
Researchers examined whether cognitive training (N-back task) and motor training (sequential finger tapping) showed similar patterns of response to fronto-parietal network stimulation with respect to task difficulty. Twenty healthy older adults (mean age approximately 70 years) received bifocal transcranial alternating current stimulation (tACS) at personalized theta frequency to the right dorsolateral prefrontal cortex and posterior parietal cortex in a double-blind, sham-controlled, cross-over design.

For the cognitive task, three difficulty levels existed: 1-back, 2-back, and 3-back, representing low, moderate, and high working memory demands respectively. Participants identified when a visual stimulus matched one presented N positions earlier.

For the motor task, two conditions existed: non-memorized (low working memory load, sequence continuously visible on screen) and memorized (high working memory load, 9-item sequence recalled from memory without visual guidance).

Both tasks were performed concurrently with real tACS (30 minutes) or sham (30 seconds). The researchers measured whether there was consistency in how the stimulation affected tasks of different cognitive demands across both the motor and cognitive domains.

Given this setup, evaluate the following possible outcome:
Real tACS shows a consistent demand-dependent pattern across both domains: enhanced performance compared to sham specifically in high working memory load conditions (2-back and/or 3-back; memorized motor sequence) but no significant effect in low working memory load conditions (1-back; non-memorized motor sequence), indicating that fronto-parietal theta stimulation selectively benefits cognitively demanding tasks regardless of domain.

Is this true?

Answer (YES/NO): NO